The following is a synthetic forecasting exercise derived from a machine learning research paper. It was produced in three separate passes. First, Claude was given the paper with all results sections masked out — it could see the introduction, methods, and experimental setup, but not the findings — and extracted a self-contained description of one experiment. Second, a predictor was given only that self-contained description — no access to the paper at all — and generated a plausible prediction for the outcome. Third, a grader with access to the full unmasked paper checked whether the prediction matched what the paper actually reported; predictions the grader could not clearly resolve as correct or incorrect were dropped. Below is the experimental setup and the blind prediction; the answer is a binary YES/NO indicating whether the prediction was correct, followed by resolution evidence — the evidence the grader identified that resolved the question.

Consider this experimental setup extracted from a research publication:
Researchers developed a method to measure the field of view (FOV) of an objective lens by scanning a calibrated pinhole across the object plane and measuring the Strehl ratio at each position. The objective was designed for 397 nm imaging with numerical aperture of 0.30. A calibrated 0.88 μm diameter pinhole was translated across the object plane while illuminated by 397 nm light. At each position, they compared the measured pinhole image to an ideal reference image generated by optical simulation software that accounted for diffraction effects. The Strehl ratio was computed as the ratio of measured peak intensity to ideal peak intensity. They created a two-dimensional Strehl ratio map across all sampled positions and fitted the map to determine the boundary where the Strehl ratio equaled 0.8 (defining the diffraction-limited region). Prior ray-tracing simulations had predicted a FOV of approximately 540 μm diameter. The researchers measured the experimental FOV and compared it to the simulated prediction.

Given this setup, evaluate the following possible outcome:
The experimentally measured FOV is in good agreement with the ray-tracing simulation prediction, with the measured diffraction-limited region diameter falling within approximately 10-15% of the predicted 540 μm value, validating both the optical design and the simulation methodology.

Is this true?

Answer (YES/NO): YES